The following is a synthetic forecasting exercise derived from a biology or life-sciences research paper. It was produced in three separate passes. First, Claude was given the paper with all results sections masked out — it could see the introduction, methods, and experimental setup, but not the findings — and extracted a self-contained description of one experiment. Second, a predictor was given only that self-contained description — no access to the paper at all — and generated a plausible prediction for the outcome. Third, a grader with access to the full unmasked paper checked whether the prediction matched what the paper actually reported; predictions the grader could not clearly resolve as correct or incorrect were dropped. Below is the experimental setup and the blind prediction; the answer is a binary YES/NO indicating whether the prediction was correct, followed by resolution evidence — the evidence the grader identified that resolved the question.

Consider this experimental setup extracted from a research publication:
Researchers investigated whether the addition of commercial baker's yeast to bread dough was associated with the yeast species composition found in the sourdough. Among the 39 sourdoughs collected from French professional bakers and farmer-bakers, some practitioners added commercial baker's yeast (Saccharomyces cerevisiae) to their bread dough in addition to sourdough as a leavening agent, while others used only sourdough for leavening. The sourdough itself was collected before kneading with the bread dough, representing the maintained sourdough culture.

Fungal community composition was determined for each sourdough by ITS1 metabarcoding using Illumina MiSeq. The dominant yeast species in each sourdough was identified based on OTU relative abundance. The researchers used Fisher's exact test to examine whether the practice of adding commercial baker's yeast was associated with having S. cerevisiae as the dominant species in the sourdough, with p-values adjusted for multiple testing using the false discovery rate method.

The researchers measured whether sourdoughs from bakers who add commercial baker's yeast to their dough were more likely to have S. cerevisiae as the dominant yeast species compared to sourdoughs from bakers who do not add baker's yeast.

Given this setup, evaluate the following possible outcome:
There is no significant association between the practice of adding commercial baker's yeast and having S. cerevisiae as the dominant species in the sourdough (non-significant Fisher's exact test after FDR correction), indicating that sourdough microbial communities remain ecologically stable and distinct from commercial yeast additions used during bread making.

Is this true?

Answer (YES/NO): NO